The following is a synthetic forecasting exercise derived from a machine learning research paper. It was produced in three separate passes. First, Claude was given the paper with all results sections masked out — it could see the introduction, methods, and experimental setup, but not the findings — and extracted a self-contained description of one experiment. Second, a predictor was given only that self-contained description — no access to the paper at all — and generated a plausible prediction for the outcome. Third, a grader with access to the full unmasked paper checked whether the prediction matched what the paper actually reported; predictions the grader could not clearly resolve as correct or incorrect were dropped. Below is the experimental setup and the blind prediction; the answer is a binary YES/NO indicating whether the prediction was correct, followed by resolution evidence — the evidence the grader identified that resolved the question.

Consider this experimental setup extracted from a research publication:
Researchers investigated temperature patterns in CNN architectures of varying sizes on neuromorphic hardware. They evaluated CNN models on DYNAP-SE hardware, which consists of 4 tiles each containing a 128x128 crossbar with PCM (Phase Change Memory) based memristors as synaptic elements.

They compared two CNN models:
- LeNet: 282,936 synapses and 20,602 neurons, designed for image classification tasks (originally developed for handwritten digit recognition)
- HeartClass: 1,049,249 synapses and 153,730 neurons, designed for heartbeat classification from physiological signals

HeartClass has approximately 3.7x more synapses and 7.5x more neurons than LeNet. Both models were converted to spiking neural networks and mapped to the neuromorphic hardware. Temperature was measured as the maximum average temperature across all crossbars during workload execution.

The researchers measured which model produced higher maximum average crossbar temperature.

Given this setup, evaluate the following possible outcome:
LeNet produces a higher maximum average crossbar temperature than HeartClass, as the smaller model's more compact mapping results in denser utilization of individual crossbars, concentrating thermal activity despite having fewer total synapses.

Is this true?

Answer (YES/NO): YES